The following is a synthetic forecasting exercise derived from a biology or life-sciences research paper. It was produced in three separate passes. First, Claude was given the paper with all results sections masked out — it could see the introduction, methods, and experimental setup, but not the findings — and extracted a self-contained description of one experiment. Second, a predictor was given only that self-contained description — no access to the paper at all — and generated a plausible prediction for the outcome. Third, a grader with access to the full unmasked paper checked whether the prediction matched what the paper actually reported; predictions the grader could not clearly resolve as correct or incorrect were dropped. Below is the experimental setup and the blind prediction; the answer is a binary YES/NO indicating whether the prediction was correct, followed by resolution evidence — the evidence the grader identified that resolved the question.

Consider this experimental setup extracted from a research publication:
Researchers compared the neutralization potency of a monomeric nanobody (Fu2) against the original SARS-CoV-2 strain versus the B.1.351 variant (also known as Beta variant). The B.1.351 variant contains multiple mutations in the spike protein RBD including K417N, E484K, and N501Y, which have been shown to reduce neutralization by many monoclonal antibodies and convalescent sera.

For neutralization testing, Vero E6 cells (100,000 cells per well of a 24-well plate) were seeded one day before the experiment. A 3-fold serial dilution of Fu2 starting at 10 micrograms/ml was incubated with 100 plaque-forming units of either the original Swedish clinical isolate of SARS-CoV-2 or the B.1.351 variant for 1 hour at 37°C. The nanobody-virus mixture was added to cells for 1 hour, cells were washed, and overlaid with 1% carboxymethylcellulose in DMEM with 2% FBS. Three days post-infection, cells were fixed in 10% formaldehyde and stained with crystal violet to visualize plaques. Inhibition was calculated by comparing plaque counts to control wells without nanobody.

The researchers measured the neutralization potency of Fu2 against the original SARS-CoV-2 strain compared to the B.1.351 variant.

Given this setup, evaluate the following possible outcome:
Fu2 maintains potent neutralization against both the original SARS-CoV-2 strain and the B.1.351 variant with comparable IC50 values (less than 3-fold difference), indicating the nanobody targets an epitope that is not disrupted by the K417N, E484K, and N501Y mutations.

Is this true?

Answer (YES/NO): YES